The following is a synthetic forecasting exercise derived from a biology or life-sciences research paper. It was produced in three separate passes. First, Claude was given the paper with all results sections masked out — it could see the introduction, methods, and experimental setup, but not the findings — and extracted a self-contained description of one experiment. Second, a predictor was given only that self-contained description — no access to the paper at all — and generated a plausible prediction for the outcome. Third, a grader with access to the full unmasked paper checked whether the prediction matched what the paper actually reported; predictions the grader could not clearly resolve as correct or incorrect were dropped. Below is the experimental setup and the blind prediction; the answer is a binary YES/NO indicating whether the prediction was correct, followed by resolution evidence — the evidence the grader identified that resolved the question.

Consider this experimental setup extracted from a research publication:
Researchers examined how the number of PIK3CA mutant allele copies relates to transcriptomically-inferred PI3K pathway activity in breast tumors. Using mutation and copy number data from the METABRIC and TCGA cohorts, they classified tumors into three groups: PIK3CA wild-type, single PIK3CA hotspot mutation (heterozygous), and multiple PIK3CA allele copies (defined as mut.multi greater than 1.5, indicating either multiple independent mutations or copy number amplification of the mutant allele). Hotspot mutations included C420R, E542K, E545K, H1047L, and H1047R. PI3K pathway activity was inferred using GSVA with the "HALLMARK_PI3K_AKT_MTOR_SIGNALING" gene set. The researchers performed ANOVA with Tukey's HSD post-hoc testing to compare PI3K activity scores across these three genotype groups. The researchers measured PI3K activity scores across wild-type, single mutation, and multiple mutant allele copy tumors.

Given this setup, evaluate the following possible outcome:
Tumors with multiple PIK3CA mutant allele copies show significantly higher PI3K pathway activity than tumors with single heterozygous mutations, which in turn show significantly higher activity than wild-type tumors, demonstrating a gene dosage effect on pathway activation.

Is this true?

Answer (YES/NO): NO